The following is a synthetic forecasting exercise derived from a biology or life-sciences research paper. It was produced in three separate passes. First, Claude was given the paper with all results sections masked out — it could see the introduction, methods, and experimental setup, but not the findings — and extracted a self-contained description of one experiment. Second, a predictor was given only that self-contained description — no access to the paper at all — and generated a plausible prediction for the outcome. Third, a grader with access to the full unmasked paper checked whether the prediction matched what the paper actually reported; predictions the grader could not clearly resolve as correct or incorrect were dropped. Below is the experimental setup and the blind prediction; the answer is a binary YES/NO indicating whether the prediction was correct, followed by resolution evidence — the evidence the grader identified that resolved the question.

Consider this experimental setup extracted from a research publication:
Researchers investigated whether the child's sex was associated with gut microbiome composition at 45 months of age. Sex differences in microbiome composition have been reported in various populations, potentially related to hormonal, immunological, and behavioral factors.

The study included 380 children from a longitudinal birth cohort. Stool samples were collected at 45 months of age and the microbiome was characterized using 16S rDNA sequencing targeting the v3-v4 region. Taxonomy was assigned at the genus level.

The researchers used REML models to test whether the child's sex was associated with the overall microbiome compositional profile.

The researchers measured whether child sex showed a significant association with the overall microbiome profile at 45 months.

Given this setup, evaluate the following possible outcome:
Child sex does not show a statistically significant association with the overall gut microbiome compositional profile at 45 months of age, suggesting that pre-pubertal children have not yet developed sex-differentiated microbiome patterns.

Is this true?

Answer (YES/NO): YES